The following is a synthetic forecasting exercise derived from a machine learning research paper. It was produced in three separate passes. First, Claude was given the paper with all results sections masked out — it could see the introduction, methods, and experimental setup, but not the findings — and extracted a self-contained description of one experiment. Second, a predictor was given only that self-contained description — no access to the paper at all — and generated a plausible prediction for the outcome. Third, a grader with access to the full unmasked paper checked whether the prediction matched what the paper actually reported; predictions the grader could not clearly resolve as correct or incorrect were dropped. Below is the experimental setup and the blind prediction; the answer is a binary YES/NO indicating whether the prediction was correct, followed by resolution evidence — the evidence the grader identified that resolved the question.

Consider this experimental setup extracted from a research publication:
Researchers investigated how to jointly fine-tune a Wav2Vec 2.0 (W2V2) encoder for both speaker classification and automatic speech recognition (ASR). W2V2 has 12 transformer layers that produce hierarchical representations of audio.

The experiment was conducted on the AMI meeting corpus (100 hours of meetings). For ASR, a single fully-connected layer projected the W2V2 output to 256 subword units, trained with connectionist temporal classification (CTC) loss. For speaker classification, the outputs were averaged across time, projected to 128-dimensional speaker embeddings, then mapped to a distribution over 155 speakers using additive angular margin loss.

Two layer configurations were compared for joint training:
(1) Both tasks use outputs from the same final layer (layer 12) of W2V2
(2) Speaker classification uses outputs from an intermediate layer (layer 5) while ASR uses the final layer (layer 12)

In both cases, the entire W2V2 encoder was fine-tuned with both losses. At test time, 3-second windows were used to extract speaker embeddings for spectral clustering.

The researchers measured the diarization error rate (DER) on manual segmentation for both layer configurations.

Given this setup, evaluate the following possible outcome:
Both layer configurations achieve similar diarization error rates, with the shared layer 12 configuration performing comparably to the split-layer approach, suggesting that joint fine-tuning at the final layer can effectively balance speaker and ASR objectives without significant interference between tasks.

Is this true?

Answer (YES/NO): NO